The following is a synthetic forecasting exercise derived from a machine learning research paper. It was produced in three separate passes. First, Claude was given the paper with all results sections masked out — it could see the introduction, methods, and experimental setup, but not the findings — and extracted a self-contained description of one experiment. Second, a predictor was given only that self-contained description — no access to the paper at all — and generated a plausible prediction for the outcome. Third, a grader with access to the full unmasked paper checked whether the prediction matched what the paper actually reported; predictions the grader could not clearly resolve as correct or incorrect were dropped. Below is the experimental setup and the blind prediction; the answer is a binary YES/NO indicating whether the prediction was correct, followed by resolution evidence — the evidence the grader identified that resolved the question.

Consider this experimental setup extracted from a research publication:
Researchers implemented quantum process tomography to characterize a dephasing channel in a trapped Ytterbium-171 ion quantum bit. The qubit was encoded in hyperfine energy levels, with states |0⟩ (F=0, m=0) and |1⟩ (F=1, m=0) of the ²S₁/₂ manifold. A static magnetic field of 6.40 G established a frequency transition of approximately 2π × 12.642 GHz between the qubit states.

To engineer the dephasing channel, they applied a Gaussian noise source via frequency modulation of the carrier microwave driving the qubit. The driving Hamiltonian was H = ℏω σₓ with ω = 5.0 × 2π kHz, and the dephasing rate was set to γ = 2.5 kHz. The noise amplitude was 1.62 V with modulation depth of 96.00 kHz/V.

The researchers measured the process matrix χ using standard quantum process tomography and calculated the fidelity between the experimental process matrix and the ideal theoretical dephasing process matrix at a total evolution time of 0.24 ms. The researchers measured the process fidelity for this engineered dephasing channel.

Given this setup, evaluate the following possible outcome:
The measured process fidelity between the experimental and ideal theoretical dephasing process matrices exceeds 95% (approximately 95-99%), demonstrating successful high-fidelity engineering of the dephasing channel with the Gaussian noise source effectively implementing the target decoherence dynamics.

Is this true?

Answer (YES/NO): YES